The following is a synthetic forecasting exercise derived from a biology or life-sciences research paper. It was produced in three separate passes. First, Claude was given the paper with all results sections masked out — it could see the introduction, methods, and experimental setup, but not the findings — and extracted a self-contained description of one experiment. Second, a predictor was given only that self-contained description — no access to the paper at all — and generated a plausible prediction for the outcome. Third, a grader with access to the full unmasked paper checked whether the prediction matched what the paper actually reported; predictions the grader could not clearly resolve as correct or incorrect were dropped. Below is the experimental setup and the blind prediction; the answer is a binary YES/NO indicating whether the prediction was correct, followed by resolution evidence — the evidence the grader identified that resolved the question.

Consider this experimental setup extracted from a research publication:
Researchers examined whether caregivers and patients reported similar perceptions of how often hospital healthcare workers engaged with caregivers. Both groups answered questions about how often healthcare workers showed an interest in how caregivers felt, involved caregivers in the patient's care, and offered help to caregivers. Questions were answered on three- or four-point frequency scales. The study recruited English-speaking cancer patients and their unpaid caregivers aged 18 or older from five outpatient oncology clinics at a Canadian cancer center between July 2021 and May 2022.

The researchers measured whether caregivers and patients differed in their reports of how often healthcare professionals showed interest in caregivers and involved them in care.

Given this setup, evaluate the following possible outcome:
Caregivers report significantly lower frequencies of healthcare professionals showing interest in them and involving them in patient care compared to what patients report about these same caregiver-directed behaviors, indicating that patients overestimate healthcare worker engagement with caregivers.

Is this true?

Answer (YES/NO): NO